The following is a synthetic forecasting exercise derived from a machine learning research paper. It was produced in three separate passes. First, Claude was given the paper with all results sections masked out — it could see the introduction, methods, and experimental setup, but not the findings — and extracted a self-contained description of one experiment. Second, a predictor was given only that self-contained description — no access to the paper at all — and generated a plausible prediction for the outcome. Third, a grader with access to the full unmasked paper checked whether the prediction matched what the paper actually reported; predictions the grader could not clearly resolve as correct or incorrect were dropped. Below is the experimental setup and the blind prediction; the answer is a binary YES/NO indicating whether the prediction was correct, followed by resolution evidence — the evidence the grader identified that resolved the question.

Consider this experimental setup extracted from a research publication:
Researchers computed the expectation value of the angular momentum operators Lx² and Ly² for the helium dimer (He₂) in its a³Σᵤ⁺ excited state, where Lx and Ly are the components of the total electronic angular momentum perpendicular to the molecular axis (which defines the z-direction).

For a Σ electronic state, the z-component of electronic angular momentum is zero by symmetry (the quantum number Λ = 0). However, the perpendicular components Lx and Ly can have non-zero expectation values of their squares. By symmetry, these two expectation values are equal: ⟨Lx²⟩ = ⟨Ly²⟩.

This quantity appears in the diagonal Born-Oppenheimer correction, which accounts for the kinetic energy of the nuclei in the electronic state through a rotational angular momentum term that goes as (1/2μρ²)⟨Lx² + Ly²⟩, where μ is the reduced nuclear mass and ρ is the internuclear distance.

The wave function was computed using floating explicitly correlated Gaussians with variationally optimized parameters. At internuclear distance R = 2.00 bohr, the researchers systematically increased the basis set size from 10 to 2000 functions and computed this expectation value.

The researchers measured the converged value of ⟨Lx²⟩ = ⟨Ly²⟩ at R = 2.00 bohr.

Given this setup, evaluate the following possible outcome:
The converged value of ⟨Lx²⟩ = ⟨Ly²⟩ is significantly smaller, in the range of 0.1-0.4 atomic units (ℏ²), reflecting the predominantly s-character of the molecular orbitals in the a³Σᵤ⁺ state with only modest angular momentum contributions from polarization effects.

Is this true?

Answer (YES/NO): NO